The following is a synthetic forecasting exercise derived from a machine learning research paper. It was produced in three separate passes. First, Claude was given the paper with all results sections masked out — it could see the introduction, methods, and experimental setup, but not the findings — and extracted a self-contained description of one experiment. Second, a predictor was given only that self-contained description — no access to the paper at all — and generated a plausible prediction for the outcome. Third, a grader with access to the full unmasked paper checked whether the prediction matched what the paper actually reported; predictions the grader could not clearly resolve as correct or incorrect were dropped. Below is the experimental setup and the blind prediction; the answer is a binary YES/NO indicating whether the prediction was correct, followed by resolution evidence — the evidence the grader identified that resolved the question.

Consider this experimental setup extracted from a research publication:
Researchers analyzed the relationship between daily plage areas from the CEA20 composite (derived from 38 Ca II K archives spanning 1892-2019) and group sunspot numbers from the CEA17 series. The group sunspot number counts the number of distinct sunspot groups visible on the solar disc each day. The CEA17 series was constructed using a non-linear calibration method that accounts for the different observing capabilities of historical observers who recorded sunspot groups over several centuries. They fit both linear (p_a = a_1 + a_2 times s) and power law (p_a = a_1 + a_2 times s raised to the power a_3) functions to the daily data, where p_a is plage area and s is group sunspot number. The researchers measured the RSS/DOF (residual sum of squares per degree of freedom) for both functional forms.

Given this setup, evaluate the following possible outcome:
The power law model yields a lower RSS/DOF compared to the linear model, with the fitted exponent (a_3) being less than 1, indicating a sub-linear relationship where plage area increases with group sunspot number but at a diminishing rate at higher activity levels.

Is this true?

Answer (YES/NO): YES